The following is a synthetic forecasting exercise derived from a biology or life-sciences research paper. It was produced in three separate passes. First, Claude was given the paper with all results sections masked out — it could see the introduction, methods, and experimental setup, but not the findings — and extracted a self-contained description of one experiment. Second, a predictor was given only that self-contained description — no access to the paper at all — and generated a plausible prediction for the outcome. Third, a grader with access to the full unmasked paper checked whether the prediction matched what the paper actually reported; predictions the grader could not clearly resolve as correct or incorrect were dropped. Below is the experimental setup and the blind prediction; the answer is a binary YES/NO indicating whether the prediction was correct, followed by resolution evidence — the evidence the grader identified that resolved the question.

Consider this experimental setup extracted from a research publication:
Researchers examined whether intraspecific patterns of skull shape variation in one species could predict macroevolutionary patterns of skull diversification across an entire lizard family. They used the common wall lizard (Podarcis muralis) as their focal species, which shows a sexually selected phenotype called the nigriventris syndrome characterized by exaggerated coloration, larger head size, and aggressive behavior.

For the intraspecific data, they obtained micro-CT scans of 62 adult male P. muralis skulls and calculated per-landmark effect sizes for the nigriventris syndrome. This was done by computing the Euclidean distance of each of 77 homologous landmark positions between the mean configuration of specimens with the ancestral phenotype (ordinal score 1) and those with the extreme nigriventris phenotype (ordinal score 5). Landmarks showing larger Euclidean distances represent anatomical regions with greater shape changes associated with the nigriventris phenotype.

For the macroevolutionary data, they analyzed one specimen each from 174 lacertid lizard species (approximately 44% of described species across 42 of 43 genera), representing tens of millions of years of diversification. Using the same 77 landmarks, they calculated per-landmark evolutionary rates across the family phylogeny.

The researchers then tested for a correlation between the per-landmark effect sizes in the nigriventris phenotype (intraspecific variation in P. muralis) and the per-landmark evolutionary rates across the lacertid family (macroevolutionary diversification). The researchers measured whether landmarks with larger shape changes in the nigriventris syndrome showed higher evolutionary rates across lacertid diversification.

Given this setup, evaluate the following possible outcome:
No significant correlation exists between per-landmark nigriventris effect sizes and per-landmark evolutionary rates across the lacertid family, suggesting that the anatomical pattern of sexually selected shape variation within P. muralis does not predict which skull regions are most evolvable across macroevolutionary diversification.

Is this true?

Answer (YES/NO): NO